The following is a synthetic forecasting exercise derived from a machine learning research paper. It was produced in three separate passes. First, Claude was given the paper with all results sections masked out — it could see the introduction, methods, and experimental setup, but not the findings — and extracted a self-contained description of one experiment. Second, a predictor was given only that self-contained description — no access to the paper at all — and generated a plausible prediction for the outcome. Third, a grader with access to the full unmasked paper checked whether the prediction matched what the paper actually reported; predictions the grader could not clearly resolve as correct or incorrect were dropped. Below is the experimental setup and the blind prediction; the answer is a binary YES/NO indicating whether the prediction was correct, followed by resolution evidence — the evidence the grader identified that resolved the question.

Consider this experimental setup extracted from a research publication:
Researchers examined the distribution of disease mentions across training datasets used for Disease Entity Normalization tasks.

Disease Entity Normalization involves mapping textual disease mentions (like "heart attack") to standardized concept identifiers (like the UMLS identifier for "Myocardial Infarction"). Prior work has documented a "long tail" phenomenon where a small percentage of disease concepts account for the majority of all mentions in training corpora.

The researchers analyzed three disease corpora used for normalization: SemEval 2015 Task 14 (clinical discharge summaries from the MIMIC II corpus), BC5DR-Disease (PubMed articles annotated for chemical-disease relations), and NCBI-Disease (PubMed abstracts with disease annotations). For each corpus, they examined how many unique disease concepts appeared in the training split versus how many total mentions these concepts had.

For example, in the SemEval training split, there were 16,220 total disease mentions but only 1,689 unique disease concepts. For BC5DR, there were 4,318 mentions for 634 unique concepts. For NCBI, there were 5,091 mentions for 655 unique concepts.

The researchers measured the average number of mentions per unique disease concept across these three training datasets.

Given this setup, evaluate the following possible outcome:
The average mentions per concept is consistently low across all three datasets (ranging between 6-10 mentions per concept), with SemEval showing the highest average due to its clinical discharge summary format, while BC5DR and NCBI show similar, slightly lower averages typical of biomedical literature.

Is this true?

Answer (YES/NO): YES